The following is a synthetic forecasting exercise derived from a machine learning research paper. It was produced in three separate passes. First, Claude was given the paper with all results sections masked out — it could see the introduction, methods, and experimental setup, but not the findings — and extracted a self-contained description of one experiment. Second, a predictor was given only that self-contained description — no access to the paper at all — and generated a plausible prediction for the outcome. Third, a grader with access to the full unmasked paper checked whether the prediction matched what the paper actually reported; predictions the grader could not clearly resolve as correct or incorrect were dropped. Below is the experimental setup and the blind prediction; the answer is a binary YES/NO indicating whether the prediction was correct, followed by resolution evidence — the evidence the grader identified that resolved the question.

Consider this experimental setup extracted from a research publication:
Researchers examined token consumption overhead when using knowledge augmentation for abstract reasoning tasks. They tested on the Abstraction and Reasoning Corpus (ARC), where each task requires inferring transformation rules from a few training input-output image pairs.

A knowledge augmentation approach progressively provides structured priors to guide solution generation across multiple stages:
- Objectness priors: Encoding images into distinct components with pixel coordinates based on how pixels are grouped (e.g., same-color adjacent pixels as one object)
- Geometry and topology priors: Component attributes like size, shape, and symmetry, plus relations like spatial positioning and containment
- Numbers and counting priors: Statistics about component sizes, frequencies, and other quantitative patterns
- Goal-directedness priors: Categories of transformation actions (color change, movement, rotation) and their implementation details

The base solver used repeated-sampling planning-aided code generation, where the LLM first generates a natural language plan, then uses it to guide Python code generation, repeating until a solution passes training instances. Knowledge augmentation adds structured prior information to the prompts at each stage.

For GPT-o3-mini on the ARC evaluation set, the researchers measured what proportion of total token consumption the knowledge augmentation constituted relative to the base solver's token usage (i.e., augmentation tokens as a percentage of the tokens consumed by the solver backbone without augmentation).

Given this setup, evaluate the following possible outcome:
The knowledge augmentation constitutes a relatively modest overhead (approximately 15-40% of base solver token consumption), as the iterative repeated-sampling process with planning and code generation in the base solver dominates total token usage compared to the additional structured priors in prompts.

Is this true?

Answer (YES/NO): NO